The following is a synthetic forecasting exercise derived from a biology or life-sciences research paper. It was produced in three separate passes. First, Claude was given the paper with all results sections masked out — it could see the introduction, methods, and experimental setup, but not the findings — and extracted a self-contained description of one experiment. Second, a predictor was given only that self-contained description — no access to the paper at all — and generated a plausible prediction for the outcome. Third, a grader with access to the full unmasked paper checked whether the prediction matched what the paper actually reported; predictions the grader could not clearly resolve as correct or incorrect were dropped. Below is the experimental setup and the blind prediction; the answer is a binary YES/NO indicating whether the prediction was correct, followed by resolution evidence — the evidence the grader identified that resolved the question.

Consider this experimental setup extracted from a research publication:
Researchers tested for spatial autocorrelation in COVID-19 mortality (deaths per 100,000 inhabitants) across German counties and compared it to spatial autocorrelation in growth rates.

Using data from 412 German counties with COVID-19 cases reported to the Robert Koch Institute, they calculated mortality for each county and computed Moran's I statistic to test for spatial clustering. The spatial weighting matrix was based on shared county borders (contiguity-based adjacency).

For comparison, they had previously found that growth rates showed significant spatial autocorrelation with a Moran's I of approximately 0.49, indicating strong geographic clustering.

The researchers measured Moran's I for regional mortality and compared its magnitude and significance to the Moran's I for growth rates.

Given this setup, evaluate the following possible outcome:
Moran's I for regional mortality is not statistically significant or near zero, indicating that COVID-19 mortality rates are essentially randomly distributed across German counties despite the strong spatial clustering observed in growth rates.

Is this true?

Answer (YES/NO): NO